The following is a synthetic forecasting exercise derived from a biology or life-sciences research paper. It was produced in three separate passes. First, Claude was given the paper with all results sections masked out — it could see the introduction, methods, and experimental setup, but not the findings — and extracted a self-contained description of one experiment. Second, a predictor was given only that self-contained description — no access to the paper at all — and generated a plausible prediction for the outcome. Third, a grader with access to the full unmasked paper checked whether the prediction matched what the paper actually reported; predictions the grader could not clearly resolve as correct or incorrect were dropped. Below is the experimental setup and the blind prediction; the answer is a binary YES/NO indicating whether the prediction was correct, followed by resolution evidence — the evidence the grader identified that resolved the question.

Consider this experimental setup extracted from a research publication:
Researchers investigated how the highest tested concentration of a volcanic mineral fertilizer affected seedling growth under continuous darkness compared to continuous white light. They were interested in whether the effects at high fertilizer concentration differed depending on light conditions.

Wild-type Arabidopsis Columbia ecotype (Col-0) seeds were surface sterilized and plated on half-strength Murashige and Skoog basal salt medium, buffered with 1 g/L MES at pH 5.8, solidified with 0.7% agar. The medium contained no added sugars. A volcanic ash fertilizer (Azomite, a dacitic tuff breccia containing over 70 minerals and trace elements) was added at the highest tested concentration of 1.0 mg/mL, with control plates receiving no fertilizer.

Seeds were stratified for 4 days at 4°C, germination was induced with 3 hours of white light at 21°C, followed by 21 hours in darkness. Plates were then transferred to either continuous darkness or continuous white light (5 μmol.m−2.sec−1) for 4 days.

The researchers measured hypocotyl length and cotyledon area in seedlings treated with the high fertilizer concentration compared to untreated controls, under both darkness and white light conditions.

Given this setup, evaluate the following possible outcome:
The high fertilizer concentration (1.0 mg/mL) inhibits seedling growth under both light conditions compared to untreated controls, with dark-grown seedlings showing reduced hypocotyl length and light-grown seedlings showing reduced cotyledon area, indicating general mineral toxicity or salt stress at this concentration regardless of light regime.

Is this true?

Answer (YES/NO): NO